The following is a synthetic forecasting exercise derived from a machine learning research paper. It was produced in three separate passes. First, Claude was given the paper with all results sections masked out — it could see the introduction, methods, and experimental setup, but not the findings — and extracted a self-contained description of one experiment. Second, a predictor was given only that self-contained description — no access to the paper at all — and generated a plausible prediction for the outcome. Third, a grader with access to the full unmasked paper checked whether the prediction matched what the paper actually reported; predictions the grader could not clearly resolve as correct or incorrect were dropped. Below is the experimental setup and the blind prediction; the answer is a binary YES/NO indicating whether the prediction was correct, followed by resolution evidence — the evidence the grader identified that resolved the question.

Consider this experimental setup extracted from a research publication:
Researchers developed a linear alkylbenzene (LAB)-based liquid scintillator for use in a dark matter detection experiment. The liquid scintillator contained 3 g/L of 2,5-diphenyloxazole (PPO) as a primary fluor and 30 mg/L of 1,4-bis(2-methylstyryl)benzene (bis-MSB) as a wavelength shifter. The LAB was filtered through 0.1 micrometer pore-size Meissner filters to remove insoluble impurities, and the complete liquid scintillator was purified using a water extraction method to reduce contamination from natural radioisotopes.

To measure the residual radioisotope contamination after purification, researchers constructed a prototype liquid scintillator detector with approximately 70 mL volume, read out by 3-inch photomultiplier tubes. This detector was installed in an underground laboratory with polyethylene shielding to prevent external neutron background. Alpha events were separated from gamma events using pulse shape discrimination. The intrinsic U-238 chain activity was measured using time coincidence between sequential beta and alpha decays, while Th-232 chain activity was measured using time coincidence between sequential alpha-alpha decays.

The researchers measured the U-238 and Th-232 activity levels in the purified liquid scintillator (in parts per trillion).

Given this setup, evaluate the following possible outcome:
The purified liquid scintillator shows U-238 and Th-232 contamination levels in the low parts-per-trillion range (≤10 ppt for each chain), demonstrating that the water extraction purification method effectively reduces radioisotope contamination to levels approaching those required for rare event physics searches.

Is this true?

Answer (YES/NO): YES